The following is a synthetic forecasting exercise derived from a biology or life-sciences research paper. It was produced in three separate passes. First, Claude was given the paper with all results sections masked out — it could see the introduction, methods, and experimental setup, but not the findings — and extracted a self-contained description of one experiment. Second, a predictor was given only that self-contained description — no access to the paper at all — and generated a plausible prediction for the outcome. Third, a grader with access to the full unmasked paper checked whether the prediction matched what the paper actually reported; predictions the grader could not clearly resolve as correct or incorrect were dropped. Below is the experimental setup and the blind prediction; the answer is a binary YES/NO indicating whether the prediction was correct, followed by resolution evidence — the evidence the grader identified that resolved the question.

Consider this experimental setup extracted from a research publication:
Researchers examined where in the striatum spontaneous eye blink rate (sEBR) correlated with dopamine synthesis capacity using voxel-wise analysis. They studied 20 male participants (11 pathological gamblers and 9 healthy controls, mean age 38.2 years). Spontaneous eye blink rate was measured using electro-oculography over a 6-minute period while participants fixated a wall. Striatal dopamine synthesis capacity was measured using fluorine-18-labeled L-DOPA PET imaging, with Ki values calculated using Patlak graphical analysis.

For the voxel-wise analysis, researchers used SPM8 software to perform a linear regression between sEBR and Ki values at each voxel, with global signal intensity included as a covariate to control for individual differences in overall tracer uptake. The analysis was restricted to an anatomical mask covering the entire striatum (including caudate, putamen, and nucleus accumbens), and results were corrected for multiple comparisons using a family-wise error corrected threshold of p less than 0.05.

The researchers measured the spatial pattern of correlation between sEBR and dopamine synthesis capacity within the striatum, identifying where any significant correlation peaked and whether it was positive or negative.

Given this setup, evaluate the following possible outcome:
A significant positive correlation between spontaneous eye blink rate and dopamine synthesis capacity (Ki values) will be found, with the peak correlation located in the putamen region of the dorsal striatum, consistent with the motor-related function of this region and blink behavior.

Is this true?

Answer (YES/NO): NO